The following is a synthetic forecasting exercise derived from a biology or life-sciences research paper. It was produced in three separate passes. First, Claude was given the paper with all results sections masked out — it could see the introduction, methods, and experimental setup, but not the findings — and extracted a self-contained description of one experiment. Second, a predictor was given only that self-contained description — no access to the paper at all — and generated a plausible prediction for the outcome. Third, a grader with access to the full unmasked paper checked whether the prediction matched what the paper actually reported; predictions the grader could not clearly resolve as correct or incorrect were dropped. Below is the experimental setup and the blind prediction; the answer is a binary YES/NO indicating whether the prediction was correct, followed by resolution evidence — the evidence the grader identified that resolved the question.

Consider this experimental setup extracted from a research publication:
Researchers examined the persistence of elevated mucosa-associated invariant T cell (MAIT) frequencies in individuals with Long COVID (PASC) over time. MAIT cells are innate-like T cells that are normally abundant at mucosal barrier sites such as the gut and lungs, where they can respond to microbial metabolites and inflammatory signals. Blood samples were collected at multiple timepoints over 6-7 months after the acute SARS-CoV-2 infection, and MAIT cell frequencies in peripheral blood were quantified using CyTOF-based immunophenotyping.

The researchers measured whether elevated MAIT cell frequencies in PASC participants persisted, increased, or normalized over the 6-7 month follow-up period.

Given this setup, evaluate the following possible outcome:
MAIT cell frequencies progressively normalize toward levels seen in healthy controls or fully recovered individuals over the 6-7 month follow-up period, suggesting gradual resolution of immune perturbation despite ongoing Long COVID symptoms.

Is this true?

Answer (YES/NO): NO